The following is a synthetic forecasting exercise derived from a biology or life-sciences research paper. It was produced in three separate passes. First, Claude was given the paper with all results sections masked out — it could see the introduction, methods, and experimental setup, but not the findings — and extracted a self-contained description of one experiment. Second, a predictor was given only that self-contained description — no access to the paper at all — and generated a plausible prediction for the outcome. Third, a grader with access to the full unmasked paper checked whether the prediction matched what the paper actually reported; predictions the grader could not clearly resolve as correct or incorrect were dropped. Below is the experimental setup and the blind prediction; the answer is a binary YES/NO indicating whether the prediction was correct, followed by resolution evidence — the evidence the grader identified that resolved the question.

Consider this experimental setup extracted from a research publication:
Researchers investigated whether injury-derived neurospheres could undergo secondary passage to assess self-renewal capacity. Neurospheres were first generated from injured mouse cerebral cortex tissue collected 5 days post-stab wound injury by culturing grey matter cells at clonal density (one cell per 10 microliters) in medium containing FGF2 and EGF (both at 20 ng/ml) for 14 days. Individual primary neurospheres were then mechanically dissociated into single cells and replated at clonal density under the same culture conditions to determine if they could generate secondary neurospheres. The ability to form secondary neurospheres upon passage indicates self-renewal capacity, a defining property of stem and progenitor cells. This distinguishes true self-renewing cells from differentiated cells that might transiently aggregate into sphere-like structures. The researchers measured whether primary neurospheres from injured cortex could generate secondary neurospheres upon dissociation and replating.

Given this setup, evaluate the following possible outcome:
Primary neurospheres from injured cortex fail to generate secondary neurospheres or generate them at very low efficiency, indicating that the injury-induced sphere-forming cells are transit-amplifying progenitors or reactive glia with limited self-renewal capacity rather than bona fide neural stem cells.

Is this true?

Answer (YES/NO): NO